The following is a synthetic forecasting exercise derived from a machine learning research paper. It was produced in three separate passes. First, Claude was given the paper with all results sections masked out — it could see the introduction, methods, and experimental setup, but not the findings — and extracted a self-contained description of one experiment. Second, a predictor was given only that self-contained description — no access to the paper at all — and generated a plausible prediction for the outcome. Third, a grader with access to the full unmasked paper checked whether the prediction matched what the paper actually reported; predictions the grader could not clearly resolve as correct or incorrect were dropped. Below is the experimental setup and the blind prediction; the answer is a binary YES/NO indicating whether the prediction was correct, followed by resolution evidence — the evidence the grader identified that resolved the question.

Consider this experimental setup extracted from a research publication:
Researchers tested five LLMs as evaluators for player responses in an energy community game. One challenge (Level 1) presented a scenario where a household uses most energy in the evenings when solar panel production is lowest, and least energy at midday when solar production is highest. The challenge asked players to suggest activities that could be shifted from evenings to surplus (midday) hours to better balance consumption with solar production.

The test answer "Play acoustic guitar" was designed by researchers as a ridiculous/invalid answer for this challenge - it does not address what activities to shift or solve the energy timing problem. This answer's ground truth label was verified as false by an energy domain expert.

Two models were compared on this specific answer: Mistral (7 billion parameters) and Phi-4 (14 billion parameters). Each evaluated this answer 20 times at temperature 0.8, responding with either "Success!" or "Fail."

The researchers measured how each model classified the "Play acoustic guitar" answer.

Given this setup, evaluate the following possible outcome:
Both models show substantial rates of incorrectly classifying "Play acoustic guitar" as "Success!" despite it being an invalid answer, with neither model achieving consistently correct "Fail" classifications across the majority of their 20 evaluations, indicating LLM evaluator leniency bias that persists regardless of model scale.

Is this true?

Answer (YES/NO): YES